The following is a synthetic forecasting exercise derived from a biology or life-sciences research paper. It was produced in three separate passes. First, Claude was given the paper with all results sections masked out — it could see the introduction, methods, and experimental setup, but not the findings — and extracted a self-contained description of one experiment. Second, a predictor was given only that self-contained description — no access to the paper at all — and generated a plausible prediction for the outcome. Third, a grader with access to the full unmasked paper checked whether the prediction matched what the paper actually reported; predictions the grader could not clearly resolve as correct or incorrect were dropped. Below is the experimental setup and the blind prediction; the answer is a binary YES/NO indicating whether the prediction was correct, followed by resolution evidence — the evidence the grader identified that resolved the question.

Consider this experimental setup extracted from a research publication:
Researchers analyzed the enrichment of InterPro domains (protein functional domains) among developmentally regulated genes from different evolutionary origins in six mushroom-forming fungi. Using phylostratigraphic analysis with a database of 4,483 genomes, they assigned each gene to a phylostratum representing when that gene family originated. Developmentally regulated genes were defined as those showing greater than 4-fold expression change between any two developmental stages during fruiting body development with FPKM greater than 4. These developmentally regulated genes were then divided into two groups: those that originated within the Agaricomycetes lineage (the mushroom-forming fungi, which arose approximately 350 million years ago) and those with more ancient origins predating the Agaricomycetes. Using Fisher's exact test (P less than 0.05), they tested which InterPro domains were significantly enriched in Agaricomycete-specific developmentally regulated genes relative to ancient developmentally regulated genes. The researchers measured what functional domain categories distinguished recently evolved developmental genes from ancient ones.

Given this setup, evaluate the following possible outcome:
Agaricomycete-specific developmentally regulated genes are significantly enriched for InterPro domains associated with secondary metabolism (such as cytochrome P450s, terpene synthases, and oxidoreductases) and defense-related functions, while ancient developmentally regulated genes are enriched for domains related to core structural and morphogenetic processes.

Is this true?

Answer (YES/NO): NO